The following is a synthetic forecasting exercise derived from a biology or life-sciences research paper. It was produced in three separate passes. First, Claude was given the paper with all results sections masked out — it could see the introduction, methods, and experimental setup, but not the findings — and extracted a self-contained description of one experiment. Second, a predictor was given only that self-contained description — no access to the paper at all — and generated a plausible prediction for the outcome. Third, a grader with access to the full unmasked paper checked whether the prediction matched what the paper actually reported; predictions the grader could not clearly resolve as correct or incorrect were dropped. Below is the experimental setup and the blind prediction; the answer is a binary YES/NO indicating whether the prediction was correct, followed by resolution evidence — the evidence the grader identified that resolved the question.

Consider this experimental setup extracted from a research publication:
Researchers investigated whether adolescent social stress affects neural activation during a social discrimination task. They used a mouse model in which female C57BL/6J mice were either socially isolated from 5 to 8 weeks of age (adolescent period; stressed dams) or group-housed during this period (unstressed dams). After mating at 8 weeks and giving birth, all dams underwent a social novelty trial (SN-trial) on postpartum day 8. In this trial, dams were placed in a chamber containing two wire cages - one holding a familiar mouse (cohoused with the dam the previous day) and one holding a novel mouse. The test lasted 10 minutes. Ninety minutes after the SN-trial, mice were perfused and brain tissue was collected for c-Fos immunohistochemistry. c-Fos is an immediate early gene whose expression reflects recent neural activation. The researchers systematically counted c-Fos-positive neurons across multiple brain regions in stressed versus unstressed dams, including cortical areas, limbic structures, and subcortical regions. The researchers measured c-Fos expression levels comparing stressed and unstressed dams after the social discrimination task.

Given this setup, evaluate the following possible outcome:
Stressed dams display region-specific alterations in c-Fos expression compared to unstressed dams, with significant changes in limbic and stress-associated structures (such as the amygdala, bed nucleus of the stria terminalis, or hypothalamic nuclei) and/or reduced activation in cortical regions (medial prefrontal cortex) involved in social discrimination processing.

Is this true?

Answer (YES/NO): YES